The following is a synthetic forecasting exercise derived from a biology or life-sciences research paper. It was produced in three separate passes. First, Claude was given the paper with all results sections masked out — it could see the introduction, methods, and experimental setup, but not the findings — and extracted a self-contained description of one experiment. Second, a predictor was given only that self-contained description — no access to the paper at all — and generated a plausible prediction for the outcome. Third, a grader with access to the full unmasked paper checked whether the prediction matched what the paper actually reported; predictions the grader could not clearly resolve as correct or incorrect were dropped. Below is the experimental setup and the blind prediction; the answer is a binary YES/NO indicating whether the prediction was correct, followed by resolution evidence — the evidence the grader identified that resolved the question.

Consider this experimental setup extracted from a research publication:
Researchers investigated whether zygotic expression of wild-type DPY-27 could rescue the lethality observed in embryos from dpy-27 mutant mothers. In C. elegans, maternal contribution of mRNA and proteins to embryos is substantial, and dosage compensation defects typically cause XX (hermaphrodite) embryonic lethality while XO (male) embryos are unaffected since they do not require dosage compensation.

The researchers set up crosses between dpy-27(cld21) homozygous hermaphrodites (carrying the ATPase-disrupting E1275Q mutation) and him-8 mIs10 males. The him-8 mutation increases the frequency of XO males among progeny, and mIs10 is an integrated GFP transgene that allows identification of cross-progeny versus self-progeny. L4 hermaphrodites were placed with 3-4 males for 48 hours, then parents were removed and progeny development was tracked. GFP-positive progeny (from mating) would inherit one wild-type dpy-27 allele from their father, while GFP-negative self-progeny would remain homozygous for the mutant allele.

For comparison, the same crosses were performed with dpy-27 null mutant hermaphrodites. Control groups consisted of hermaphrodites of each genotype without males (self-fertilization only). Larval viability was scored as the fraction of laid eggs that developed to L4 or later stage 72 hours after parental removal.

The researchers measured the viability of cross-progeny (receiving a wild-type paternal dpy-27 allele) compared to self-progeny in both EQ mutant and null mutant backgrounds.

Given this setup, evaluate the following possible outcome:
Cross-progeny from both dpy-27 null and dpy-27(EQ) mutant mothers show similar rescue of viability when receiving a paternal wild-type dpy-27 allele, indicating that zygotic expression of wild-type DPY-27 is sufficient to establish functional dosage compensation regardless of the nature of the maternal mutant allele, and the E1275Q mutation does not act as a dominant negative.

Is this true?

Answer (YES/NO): YES